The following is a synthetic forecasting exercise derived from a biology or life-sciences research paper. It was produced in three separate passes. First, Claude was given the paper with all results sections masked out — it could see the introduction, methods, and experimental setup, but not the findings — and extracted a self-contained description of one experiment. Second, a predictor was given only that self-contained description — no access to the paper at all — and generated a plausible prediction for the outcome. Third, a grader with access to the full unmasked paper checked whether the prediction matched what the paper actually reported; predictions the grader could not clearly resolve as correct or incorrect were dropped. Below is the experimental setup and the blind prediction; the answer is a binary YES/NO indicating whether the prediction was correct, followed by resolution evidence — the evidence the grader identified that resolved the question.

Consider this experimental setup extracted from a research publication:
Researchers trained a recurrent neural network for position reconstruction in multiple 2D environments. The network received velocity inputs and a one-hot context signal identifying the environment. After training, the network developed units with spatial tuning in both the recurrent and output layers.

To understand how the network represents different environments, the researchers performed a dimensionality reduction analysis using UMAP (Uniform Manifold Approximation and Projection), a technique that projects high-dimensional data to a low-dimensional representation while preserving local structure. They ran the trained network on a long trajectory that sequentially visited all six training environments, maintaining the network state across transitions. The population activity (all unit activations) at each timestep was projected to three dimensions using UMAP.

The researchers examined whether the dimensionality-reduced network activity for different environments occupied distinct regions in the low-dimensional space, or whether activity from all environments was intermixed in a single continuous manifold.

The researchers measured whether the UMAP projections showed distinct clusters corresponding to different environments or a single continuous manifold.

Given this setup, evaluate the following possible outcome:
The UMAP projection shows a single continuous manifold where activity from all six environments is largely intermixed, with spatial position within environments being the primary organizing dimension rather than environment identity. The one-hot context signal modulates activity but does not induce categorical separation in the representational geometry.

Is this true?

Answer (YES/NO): NO